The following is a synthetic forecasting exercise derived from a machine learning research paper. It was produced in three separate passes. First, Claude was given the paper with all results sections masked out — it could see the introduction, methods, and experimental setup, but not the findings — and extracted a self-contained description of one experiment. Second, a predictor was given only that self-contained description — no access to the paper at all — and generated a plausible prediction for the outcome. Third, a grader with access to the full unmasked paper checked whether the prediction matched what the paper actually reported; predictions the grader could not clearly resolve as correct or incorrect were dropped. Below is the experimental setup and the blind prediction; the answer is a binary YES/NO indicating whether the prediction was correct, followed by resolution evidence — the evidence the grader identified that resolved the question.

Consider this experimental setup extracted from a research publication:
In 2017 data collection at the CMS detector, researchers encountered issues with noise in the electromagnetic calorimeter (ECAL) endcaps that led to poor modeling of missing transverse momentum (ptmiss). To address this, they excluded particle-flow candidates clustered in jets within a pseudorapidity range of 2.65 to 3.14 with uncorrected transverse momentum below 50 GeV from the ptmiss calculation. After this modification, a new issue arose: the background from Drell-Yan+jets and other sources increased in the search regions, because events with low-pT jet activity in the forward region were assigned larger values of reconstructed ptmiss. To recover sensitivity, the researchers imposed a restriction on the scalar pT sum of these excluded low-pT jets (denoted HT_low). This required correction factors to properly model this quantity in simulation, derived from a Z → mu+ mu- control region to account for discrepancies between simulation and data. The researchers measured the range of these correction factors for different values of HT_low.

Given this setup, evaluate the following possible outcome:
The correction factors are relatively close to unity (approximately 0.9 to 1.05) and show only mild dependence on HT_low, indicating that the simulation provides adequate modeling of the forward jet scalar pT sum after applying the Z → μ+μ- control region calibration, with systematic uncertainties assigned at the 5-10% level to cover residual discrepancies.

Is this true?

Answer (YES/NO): NO